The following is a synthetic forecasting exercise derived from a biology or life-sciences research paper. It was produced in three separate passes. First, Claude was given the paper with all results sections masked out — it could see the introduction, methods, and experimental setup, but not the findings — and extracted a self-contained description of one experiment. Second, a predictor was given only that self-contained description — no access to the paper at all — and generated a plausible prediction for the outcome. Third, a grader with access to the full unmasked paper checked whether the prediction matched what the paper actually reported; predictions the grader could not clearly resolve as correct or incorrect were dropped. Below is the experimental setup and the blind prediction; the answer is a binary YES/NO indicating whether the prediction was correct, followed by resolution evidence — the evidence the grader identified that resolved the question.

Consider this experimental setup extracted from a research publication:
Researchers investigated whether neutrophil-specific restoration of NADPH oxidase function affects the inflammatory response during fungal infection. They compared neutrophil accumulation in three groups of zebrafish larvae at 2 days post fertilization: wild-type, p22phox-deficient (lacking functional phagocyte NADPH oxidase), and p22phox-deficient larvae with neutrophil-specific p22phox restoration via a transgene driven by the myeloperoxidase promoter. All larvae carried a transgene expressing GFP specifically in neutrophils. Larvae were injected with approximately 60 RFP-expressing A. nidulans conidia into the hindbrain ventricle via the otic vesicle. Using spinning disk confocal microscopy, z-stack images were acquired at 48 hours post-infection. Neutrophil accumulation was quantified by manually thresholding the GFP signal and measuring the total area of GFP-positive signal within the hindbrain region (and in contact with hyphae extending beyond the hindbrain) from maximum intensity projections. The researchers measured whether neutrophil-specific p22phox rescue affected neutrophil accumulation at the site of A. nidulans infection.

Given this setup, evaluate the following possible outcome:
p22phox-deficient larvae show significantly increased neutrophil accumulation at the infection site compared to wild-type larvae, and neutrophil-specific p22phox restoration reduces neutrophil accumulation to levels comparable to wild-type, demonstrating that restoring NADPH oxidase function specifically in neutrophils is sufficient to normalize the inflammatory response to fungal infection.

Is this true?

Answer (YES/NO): YES